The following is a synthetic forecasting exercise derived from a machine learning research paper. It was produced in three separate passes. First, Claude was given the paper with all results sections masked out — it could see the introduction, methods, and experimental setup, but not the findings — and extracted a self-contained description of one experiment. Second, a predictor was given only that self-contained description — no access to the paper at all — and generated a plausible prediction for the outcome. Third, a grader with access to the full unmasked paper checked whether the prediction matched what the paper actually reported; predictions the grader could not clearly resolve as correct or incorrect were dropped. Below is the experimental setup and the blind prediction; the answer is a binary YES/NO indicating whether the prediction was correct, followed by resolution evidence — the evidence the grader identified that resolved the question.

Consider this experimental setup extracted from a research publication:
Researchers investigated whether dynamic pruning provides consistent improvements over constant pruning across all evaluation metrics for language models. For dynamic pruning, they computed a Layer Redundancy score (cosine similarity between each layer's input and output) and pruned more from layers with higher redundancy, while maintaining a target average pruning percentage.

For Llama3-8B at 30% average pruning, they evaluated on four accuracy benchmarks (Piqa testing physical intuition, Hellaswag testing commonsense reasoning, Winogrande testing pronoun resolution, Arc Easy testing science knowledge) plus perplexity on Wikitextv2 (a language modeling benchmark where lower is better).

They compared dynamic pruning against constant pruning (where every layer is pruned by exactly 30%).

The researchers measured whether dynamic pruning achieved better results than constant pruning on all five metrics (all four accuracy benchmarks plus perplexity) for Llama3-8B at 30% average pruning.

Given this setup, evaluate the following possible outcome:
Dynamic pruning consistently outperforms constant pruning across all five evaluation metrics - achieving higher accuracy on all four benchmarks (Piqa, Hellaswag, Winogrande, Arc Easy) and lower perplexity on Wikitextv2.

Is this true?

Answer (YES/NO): NO